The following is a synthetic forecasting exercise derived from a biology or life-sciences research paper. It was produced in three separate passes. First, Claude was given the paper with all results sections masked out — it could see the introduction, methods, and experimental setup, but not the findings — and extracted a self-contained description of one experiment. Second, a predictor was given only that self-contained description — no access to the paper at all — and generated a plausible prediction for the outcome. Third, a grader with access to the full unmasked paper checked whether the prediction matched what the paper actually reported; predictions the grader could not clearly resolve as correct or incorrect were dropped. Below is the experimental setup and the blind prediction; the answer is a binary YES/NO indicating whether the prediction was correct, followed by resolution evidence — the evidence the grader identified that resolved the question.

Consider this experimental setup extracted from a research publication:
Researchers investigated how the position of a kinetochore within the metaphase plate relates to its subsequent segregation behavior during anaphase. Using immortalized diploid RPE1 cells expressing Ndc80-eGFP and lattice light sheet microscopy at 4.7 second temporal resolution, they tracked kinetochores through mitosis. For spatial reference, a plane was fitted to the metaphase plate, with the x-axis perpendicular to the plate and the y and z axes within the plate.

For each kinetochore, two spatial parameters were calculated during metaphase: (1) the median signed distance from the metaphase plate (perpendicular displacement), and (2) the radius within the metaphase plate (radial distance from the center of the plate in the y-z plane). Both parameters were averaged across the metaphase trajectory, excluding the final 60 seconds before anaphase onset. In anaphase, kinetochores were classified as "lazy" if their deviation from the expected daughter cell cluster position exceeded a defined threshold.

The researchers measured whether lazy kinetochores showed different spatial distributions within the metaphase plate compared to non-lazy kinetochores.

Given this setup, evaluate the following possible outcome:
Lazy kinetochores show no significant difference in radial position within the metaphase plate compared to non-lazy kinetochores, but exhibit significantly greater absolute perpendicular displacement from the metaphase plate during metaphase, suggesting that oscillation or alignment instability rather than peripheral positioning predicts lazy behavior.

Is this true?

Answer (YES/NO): NO